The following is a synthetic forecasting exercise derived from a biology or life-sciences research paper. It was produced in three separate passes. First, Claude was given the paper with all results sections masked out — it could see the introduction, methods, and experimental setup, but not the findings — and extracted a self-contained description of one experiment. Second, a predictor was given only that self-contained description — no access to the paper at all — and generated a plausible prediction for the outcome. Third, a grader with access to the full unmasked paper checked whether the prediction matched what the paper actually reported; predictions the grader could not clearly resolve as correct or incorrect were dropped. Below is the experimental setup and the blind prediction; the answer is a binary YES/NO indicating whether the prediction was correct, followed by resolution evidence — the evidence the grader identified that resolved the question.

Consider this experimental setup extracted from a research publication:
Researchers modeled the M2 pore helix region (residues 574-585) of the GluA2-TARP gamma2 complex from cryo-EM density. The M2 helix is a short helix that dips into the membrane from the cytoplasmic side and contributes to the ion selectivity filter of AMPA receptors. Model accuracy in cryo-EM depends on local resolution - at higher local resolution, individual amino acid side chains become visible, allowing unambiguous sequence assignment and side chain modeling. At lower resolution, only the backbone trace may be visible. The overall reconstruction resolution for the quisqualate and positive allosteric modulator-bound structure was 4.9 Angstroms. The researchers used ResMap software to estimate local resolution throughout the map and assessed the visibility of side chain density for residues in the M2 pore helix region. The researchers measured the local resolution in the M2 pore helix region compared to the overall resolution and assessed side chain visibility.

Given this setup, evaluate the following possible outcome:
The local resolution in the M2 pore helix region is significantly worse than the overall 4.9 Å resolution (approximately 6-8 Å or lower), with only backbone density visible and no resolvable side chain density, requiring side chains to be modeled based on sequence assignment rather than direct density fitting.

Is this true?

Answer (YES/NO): NO